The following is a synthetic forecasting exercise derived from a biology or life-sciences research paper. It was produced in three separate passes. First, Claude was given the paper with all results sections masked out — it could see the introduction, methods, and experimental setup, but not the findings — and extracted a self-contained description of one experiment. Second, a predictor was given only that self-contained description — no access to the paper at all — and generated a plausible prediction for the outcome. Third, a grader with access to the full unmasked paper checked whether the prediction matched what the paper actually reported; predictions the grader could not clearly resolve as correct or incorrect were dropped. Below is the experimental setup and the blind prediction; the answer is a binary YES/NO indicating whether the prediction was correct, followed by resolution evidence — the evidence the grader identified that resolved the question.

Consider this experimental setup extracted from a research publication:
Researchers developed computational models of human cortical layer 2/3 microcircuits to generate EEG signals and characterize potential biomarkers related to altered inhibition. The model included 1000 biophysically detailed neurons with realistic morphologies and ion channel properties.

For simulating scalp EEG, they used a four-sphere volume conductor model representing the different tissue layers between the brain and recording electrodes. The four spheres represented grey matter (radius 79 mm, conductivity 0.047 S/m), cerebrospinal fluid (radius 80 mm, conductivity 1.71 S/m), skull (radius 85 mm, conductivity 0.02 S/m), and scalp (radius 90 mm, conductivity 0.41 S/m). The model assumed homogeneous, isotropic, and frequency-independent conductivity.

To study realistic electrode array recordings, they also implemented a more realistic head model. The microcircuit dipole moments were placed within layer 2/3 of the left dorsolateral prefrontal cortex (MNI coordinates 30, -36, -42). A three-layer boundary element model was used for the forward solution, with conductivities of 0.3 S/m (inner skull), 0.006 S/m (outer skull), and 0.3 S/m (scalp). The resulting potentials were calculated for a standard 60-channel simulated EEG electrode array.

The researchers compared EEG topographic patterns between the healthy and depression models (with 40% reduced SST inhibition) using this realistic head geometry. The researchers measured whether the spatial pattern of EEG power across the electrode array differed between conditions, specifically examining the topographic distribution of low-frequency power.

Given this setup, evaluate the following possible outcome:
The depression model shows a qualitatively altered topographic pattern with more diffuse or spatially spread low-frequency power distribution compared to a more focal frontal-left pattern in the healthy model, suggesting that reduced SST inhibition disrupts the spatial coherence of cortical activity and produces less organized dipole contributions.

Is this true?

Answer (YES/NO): NO